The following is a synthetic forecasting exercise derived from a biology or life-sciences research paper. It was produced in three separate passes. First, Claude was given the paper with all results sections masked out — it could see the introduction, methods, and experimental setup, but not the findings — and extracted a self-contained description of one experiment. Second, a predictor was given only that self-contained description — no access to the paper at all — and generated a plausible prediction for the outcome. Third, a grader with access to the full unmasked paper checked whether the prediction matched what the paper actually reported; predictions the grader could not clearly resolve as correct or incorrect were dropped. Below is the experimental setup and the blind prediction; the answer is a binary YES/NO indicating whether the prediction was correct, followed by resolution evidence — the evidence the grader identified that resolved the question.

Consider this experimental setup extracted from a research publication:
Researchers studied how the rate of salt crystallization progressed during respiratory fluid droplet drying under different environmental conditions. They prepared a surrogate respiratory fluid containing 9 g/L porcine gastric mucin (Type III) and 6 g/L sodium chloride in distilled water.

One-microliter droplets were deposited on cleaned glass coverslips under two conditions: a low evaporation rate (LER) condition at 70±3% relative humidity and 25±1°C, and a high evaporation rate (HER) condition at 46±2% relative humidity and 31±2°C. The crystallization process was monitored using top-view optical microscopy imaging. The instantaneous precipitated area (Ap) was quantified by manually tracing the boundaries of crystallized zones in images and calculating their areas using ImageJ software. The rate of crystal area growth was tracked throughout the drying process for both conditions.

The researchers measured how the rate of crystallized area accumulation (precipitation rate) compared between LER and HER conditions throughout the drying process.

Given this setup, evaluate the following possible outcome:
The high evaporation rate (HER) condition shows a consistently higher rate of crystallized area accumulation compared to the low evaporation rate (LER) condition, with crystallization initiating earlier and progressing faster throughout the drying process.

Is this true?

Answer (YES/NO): NO